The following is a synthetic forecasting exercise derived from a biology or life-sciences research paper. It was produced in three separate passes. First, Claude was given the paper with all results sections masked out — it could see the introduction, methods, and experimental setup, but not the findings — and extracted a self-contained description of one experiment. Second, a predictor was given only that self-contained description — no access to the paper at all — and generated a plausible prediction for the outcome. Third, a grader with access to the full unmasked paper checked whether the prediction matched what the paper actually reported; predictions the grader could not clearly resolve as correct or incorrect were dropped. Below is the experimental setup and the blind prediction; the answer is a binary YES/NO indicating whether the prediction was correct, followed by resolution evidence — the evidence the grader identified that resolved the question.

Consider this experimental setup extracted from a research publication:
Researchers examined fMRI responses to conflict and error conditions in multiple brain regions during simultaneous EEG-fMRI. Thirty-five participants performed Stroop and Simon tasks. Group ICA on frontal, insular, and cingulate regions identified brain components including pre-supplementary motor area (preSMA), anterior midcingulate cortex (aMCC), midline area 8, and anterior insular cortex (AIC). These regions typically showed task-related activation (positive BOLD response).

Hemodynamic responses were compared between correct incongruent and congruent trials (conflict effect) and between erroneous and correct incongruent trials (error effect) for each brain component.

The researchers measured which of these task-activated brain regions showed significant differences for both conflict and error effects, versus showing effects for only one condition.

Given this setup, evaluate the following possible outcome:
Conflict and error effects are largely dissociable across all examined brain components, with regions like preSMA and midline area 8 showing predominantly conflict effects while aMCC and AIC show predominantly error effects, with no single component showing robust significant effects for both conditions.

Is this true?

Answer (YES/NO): NO